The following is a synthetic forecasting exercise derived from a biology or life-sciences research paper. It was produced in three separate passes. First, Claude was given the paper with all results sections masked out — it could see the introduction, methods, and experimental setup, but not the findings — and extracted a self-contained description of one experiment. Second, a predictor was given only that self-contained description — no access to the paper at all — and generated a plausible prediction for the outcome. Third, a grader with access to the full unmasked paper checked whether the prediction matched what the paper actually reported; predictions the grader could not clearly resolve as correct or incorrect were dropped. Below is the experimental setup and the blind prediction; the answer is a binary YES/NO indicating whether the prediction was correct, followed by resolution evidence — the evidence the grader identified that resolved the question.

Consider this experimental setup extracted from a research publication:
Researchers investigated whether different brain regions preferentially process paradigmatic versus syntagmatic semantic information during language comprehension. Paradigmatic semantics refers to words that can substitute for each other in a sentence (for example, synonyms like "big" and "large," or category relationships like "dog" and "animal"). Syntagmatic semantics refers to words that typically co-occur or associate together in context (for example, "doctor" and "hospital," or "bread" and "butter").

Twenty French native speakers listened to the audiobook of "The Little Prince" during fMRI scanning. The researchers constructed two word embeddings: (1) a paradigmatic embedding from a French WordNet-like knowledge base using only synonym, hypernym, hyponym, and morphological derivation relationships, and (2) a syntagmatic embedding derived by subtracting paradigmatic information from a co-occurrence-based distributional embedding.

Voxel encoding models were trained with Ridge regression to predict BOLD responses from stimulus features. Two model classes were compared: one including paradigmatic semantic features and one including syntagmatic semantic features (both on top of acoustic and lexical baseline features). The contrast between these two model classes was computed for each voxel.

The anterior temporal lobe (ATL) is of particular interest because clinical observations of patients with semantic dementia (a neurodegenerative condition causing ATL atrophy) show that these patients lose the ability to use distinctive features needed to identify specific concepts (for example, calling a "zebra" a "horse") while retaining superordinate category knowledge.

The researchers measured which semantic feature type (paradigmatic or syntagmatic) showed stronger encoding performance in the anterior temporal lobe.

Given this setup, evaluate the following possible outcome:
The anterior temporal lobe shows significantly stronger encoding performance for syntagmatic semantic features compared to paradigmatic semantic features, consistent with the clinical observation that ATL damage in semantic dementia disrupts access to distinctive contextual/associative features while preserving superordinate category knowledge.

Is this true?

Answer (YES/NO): NO